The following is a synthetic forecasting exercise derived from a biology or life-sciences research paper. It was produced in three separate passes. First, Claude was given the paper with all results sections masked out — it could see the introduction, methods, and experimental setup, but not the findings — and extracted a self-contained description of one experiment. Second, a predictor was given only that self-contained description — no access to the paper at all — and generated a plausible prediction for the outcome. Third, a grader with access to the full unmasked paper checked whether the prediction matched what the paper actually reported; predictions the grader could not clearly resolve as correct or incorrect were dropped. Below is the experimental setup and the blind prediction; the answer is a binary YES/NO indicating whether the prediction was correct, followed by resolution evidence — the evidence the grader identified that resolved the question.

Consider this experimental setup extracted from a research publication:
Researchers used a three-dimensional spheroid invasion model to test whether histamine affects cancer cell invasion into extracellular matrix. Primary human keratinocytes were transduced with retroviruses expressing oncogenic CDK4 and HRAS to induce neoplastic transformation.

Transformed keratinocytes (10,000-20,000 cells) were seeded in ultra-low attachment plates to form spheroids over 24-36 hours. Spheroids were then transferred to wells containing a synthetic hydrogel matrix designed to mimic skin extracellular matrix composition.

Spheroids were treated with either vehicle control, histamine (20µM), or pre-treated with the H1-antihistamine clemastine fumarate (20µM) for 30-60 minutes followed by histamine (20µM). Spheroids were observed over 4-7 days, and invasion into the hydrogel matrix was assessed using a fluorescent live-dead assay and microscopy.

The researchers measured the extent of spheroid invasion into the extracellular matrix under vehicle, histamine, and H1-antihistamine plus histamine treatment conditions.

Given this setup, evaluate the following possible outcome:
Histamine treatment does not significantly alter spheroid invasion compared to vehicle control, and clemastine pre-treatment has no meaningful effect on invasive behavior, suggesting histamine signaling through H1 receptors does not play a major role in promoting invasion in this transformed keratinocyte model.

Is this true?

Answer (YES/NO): NO